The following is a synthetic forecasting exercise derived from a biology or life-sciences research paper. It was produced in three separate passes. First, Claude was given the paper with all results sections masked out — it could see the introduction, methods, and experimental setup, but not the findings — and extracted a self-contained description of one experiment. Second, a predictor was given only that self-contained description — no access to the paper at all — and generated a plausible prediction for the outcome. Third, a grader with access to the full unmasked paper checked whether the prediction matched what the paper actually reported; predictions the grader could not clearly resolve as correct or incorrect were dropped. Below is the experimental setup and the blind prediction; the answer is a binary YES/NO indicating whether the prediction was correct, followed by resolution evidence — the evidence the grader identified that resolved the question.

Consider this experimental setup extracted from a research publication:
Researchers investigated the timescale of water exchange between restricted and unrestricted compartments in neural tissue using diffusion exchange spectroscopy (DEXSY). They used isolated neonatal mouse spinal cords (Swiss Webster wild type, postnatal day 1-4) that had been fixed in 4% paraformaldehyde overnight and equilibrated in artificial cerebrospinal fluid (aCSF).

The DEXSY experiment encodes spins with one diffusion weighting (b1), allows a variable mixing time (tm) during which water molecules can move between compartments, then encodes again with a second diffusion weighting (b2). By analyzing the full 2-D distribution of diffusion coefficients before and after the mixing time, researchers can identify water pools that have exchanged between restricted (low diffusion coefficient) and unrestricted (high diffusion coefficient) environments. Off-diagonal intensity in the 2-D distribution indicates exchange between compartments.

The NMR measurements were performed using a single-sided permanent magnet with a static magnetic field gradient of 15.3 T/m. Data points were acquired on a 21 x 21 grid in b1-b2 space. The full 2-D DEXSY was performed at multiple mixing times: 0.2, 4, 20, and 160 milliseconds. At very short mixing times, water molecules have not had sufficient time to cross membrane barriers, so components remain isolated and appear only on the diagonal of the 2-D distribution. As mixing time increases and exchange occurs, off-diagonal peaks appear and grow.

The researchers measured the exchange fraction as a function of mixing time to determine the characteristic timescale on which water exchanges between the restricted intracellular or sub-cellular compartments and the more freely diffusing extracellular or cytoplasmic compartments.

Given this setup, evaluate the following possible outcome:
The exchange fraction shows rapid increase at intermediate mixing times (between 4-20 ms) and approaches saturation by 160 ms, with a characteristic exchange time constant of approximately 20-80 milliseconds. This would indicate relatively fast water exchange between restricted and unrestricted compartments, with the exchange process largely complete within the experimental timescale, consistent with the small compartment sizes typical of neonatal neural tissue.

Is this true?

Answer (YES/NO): NO